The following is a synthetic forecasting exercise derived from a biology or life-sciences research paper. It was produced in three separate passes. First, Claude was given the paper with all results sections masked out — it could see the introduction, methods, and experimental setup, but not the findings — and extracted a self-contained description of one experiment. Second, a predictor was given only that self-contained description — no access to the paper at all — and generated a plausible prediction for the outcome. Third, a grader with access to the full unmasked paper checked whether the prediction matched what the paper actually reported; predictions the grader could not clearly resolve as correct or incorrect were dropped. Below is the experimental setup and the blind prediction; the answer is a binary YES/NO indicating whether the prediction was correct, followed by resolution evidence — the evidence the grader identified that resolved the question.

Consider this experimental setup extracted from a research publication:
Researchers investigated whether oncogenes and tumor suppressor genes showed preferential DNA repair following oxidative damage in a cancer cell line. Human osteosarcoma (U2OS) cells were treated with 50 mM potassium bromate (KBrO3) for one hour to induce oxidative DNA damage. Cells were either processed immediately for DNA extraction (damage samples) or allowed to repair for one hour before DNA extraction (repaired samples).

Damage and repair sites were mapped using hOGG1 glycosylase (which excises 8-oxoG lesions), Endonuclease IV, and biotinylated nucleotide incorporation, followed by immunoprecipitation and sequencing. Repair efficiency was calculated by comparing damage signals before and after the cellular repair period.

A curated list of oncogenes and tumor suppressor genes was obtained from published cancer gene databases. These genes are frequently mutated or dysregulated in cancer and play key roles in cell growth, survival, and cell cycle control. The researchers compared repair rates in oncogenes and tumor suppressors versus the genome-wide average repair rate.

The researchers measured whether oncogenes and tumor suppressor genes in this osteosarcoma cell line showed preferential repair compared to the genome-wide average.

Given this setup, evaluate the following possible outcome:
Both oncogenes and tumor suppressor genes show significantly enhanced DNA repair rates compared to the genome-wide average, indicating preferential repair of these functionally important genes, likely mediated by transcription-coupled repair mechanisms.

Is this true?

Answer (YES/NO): NO